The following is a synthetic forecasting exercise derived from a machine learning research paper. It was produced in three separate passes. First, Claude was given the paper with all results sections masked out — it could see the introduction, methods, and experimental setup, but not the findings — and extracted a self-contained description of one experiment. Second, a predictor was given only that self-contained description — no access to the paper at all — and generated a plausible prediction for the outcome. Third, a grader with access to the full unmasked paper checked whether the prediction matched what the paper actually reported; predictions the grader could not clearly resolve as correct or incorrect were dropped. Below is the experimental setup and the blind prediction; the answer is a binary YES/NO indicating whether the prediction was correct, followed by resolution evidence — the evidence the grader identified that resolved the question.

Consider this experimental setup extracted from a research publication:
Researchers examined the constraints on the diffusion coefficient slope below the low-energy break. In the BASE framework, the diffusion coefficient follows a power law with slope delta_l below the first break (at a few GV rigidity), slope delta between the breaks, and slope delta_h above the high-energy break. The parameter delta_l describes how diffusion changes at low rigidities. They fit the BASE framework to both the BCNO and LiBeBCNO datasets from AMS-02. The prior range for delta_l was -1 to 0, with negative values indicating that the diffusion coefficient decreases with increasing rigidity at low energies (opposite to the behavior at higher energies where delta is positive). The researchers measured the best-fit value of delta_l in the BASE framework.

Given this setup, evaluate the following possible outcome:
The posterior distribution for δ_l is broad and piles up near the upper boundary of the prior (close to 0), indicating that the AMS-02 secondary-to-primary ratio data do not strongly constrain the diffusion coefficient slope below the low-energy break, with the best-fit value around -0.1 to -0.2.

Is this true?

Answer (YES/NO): NO